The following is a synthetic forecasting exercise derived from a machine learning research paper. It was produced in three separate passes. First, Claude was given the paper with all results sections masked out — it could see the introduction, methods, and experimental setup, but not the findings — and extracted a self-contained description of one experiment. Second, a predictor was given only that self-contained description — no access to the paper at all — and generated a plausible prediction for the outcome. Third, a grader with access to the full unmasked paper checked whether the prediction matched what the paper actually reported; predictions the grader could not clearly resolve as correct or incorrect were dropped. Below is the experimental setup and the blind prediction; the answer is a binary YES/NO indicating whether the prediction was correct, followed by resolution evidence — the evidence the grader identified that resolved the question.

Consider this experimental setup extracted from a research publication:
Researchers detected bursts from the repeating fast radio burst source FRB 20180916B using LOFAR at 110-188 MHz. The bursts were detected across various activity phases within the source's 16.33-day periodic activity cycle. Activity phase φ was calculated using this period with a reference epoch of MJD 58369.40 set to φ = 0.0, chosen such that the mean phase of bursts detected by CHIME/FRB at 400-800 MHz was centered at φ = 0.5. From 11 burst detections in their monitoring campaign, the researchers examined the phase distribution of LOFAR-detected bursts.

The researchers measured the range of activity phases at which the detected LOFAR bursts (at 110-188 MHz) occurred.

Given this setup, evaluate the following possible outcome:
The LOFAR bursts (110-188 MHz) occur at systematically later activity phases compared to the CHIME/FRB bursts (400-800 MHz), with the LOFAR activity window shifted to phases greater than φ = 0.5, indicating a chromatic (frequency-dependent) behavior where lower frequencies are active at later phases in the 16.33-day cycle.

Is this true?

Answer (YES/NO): YES